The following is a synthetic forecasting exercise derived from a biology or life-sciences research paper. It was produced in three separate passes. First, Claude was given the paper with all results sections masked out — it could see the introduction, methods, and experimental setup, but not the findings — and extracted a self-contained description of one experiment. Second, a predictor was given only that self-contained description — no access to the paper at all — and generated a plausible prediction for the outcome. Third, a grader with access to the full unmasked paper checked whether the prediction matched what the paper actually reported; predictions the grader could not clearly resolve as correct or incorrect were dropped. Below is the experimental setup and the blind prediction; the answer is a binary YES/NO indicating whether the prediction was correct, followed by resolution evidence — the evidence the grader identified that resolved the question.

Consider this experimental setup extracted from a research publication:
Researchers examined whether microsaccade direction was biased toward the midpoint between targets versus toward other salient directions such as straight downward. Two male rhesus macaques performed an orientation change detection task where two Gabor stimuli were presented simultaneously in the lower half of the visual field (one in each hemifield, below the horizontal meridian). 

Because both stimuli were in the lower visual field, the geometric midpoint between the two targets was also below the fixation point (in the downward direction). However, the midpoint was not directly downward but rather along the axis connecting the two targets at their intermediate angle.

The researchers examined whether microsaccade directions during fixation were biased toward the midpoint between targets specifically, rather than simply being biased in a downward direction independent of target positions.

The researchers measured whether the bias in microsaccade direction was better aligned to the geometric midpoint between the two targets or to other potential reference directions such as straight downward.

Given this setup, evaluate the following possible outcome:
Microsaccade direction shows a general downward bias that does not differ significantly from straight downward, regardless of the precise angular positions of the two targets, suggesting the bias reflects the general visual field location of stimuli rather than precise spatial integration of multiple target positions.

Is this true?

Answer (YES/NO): NO